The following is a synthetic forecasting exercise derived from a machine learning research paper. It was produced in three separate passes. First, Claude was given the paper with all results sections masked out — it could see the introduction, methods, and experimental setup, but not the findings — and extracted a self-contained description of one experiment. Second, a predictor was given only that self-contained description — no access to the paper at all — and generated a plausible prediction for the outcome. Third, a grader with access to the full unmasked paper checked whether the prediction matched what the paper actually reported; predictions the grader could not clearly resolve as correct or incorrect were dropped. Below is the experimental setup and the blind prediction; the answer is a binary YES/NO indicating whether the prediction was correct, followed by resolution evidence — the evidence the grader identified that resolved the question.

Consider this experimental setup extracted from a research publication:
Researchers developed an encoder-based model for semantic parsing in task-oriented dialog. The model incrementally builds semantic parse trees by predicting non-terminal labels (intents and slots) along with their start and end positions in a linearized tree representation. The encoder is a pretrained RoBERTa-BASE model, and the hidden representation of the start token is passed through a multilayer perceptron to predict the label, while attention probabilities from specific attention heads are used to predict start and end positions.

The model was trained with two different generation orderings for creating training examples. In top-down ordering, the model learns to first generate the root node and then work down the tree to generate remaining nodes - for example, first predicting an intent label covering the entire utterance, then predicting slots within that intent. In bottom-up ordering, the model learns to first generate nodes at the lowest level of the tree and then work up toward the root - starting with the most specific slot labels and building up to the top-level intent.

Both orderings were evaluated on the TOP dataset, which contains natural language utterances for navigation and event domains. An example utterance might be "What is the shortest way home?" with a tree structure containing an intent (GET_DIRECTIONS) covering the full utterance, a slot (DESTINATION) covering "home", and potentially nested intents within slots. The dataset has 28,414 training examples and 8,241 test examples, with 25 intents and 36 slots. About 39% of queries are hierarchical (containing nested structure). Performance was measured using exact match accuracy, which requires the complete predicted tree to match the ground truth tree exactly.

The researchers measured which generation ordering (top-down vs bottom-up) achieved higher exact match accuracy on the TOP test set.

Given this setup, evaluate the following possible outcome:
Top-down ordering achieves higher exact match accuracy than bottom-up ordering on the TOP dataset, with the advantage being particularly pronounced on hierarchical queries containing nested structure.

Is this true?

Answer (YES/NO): NO